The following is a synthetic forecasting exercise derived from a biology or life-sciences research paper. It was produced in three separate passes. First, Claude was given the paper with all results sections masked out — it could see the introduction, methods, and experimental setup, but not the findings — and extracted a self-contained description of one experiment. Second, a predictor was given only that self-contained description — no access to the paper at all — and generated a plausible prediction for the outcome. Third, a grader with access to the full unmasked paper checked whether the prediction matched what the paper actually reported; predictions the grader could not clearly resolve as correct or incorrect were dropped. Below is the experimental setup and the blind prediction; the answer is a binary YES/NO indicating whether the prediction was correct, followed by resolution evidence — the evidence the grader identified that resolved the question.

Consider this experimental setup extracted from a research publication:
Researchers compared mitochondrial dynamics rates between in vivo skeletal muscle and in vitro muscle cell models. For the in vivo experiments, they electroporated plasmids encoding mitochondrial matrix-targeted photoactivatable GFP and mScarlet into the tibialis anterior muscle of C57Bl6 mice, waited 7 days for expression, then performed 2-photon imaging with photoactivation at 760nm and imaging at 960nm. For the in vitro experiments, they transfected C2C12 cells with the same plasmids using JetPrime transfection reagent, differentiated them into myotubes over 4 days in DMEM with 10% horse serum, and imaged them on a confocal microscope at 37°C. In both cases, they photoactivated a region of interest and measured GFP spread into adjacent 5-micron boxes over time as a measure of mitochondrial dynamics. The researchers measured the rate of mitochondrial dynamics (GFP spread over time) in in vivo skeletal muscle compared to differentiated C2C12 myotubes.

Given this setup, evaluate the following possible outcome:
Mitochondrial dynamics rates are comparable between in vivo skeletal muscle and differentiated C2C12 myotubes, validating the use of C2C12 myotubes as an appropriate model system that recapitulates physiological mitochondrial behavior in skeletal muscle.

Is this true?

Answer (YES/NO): NO